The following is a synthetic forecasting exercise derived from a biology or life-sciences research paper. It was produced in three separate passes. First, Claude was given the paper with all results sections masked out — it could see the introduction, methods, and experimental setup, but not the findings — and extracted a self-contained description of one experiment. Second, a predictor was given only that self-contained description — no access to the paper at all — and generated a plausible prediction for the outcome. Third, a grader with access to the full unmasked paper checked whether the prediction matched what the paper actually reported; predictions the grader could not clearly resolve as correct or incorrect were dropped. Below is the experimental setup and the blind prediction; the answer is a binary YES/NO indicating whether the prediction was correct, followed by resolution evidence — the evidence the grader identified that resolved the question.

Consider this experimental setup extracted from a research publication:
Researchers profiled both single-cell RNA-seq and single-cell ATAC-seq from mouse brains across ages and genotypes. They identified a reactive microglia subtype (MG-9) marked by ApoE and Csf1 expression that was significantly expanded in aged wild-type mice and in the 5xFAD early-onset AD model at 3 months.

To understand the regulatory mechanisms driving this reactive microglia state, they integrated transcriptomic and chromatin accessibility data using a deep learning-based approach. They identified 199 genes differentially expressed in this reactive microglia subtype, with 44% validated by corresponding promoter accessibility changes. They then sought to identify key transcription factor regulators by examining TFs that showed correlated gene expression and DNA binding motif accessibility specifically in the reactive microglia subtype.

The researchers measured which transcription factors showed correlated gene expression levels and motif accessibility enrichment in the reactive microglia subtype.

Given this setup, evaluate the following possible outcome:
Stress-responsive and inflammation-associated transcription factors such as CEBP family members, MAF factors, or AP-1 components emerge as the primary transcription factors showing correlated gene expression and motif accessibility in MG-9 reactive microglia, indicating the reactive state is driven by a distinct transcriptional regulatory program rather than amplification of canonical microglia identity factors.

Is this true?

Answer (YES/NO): NO